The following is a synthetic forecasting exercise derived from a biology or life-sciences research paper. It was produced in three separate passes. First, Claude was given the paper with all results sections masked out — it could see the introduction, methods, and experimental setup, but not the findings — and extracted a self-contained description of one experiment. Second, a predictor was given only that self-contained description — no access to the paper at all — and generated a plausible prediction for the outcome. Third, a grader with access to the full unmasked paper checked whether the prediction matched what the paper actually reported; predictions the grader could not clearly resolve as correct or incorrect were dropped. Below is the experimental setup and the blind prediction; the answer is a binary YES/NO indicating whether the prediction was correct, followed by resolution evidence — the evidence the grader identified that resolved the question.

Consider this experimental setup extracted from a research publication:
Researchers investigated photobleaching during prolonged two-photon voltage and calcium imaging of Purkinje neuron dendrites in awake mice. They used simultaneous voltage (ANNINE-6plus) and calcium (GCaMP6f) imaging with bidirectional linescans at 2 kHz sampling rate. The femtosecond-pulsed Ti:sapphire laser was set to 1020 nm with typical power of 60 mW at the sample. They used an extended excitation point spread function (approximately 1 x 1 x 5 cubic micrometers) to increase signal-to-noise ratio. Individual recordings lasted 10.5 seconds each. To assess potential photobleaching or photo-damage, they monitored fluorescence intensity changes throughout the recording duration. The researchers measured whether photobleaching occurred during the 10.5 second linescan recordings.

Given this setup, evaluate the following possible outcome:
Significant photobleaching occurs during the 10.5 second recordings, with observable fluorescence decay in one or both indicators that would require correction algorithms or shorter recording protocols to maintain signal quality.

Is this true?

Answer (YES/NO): NO